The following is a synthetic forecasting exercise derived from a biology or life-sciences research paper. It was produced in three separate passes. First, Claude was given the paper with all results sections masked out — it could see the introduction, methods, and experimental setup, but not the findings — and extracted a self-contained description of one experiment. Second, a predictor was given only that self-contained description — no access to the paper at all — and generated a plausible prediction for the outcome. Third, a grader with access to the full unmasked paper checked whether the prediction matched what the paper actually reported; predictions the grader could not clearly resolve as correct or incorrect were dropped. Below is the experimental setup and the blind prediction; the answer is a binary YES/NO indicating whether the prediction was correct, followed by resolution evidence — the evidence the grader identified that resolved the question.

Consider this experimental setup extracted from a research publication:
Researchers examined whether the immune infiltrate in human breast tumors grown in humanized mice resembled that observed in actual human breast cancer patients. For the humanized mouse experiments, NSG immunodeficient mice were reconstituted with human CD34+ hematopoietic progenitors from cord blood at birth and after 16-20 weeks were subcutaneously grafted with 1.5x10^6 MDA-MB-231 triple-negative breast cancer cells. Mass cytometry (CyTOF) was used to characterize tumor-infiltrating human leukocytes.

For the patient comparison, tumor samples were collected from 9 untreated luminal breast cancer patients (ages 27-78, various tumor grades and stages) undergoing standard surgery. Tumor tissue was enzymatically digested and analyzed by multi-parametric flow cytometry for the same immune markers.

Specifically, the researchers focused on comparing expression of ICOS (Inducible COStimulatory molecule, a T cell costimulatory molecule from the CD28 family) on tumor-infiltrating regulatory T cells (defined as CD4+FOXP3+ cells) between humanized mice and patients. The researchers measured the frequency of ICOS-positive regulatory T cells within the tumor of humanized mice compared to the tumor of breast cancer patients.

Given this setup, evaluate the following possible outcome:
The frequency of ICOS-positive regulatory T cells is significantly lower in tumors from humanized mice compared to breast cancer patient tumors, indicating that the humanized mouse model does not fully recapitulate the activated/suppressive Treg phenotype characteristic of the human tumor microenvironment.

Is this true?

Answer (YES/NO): NO